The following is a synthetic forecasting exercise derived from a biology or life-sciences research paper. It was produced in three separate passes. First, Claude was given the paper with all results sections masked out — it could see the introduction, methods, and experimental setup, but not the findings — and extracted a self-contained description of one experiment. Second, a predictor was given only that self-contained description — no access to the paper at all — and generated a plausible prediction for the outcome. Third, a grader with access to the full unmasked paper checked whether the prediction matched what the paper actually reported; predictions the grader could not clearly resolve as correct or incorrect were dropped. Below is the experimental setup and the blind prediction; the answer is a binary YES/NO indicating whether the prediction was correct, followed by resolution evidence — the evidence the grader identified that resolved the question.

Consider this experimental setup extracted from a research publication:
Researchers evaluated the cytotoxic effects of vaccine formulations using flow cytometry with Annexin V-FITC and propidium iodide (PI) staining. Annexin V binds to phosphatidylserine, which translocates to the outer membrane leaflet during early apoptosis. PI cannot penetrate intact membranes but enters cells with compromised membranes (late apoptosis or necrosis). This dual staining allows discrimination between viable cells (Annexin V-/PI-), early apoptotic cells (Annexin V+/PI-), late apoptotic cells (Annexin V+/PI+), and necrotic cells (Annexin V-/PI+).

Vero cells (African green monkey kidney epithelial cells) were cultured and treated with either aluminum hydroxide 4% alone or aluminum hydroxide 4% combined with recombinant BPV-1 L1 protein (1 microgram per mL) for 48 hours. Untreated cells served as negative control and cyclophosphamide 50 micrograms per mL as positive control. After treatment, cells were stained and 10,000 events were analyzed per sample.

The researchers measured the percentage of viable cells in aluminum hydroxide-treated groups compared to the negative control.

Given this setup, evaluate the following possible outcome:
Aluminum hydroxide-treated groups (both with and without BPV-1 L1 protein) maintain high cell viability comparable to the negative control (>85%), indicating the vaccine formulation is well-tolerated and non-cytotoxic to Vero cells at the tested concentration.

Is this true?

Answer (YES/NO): YES